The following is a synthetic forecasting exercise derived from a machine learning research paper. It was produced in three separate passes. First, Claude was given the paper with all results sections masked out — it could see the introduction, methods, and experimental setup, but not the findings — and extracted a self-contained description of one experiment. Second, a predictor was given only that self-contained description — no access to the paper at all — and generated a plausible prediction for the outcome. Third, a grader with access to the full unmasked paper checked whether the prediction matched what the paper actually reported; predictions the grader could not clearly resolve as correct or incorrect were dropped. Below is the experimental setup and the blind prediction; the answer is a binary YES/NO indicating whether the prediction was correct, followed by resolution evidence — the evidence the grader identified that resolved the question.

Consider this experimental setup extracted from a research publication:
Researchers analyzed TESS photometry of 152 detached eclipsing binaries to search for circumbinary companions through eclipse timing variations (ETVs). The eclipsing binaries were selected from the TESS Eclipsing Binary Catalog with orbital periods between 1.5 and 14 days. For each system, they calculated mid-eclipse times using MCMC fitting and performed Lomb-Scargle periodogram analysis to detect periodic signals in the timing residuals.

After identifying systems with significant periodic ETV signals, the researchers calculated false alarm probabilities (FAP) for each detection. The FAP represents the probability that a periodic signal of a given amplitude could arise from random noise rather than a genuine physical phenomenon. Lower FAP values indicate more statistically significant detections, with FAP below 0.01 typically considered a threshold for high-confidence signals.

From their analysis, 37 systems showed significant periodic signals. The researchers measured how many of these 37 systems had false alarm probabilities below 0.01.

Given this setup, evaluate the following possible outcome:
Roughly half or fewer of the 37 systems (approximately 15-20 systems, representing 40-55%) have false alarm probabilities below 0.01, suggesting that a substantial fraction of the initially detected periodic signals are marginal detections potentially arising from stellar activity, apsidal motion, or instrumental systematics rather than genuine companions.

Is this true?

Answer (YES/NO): YES